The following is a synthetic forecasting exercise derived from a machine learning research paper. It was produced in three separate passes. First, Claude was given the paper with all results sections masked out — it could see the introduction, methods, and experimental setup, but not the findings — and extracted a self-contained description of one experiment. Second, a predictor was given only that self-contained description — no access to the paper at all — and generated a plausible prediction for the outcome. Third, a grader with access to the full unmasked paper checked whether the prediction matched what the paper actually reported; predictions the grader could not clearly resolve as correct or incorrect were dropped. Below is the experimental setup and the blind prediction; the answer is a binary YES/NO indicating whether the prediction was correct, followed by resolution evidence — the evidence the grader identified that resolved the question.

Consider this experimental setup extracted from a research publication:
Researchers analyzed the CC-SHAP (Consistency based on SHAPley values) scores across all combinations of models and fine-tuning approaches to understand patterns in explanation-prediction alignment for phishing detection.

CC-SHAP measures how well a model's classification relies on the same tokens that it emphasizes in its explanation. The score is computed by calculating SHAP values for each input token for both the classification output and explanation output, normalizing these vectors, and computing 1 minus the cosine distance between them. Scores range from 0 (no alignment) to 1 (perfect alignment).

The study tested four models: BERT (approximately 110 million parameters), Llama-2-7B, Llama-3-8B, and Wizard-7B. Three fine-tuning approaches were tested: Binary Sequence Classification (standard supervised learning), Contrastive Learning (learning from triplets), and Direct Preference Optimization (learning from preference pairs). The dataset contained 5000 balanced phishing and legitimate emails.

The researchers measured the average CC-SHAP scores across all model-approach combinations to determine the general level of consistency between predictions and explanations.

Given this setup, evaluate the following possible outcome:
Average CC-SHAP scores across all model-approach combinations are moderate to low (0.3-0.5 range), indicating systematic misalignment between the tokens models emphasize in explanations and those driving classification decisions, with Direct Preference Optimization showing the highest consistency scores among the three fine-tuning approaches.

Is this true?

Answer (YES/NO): NO